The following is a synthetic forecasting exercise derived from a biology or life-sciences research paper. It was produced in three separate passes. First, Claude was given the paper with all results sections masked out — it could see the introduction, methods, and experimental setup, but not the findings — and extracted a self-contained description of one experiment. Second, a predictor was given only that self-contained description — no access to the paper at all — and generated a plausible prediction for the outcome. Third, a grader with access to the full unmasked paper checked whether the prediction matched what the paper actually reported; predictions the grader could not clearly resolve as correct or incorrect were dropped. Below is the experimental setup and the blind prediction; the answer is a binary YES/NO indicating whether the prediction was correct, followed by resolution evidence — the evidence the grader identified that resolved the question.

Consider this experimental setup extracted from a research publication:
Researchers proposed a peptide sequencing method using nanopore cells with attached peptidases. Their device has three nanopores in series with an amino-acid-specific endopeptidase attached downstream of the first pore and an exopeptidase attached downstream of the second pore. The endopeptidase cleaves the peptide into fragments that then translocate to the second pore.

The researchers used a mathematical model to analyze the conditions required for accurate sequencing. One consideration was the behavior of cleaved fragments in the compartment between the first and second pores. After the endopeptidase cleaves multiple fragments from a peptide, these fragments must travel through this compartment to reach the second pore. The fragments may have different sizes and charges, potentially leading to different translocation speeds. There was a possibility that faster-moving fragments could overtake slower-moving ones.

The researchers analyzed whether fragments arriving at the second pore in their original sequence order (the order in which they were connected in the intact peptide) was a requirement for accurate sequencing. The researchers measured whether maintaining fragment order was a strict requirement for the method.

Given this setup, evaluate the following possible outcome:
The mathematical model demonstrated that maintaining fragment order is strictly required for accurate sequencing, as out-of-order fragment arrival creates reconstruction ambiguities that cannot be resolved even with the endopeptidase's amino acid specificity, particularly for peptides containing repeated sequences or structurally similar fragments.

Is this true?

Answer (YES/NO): NO